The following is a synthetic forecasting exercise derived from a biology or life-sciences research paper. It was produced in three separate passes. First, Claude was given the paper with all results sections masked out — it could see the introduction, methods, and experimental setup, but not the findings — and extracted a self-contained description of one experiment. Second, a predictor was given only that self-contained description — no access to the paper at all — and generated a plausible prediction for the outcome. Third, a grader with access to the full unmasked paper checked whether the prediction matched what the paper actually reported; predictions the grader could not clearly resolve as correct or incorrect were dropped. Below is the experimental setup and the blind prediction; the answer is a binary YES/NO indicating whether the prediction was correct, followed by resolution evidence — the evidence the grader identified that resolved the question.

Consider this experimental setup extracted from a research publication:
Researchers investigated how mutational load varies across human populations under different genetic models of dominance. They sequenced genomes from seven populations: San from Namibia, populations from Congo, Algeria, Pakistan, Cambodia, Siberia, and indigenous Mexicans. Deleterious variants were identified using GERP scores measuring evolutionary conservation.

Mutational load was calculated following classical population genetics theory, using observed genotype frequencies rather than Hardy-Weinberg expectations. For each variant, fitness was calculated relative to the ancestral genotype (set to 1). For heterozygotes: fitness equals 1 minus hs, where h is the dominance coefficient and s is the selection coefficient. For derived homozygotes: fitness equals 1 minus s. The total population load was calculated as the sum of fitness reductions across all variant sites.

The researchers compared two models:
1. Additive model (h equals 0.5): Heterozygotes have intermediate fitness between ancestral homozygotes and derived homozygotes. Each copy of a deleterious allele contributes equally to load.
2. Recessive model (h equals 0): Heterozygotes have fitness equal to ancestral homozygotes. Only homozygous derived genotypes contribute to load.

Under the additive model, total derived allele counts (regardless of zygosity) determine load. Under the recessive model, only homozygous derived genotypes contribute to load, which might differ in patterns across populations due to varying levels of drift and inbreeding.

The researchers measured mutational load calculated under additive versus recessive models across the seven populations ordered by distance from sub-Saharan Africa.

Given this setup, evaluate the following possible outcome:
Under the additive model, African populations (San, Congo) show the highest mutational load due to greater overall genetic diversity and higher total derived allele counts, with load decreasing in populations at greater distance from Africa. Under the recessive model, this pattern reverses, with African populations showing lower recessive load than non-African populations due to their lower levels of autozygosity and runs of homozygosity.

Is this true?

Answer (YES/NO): NO